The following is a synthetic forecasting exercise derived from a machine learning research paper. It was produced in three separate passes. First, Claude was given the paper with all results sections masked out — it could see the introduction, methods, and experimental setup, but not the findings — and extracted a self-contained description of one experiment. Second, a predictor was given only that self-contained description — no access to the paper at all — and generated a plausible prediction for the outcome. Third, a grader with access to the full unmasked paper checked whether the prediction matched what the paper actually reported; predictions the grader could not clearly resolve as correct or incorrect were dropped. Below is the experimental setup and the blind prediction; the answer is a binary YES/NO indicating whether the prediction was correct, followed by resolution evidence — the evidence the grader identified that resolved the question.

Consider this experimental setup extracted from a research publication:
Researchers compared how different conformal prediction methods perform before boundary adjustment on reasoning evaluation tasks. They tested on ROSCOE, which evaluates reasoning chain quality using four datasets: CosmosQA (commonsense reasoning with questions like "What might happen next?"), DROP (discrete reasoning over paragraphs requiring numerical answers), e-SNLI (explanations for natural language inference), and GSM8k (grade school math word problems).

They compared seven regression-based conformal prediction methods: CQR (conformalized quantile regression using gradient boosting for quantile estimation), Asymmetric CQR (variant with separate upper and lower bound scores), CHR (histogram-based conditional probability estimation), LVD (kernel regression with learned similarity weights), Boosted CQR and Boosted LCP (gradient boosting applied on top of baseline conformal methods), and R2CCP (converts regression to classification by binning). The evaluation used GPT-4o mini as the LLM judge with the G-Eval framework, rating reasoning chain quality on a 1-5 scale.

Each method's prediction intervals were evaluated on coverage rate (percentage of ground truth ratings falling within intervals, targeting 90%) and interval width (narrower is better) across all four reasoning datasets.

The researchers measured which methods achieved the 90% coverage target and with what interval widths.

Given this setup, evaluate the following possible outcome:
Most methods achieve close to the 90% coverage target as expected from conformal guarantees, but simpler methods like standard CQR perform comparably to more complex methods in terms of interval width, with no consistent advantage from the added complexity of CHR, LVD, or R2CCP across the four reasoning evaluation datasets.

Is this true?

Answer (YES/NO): NO